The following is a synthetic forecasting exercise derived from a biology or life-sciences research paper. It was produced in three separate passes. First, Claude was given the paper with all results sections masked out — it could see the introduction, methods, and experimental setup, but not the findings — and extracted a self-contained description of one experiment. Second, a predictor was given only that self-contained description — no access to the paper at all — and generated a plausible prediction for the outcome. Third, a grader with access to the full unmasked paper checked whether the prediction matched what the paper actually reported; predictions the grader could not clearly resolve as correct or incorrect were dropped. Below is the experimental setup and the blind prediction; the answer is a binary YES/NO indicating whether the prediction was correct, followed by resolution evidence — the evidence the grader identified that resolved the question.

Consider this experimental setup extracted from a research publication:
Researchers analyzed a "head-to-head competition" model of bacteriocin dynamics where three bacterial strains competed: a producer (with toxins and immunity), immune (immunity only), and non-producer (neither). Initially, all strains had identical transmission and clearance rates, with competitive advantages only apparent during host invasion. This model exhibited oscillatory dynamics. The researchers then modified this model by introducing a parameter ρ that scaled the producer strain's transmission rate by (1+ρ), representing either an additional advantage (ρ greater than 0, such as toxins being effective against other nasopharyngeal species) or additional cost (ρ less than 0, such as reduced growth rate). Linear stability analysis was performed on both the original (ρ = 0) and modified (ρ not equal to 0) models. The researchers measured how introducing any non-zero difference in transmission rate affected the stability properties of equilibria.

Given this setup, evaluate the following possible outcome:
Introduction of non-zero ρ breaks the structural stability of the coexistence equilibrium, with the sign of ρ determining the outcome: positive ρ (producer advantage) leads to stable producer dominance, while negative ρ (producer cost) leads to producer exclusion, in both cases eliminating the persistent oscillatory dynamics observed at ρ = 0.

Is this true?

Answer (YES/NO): NO